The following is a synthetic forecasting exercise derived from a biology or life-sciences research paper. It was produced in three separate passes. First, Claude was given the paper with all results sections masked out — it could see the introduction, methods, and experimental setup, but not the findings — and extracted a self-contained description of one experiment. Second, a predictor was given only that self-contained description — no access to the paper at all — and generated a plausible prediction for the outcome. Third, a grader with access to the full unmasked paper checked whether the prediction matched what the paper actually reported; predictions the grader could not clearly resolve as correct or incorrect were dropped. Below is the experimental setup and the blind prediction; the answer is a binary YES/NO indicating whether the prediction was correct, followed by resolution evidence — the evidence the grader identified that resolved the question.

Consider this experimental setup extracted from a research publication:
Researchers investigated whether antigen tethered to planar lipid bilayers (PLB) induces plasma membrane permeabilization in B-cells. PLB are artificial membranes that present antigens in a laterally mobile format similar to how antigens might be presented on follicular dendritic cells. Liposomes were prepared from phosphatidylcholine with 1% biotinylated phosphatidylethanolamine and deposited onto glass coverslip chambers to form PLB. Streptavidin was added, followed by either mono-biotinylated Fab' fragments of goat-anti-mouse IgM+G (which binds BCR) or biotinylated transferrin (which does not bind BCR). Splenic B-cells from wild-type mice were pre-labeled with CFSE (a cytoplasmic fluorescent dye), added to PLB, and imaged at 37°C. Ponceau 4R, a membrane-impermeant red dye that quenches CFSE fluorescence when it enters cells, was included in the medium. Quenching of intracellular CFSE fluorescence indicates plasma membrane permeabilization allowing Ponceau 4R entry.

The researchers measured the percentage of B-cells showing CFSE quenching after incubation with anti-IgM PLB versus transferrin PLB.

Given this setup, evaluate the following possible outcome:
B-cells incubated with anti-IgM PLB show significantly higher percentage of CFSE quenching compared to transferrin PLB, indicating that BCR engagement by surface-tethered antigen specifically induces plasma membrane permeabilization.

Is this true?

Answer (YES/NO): YES